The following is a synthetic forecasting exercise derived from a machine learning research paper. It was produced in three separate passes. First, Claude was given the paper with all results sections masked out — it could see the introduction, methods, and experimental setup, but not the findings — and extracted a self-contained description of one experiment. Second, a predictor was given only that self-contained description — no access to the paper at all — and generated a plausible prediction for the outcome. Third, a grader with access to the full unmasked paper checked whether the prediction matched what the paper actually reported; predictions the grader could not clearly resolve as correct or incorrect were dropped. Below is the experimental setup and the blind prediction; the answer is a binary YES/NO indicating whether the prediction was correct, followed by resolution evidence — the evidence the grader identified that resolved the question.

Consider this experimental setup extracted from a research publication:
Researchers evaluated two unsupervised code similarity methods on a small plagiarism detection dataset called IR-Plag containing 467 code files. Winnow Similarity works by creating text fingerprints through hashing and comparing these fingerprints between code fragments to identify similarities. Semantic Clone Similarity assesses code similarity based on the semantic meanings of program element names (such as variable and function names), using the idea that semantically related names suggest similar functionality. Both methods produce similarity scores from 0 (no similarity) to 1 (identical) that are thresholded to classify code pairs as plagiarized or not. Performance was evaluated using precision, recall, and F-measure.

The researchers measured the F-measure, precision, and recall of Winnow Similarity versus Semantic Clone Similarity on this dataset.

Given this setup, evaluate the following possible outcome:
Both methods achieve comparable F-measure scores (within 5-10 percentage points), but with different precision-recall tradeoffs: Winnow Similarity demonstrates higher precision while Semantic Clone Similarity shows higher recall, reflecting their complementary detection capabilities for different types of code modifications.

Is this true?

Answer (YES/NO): NO